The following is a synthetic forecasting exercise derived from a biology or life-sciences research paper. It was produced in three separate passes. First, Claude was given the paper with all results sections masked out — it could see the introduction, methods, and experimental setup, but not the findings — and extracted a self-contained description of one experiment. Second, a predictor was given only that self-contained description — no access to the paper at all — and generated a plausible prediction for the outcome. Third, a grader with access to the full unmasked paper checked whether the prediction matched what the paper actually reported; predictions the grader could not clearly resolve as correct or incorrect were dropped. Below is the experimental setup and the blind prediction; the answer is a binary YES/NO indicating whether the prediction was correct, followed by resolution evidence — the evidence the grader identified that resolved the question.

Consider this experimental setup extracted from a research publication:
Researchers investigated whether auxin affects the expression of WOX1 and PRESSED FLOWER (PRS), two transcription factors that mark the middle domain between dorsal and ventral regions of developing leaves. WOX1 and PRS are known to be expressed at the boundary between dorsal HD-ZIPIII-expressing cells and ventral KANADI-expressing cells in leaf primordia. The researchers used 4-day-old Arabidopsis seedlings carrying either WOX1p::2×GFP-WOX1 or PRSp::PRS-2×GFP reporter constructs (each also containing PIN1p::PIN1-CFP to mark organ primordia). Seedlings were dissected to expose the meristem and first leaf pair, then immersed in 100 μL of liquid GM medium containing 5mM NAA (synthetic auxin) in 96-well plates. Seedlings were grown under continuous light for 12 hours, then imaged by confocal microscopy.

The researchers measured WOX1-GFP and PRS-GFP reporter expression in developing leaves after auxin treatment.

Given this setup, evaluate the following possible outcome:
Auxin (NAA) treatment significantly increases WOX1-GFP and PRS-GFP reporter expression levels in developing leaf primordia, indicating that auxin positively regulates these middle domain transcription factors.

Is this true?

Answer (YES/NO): YES